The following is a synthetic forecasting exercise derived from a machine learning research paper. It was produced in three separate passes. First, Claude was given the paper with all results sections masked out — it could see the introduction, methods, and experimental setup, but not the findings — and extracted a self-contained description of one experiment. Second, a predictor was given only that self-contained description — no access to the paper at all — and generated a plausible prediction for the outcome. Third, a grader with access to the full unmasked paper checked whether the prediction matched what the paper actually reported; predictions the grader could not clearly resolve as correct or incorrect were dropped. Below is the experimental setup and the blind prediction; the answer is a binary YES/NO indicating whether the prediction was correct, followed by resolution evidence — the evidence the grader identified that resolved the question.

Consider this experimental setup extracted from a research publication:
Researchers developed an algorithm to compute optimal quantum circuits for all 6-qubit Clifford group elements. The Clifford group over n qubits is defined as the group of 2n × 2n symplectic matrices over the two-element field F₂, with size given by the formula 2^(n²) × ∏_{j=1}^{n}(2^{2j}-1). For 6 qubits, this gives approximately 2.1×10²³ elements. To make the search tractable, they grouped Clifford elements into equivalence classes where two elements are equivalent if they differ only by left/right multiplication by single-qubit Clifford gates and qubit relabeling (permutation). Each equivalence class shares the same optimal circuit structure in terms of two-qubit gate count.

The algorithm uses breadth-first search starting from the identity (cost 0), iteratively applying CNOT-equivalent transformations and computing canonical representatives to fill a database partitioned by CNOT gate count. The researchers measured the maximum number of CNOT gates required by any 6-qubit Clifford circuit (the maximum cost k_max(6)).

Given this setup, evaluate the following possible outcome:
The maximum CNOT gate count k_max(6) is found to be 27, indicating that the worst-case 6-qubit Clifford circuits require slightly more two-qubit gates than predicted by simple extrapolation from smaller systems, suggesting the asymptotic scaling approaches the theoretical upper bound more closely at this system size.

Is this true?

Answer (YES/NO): NO